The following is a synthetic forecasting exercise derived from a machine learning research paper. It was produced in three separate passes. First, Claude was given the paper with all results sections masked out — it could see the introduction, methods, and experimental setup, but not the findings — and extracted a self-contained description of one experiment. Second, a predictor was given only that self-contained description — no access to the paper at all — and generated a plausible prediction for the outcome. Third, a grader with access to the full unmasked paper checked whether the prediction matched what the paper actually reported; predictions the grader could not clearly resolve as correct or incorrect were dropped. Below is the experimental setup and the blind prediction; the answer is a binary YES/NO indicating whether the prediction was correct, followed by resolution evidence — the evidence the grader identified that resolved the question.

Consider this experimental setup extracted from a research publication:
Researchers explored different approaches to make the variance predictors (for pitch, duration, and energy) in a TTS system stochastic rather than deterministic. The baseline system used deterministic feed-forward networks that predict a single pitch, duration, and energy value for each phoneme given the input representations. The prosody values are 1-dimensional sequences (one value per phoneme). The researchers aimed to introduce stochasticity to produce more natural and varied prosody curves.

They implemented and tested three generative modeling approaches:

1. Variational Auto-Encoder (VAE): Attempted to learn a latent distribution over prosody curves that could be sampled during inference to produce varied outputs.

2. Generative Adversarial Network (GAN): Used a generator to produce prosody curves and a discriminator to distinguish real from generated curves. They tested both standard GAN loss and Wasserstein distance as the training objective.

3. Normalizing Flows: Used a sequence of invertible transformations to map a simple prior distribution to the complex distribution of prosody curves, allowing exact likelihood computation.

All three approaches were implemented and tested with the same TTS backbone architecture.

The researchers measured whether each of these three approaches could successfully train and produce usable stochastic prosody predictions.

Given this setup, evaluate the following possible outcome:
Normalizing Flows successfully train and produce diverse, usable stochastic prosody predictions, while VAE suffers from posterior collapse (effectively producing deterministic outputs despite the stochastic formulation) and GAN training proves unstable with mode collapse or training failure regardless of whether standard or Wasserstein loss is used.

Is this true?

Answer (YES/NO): NO